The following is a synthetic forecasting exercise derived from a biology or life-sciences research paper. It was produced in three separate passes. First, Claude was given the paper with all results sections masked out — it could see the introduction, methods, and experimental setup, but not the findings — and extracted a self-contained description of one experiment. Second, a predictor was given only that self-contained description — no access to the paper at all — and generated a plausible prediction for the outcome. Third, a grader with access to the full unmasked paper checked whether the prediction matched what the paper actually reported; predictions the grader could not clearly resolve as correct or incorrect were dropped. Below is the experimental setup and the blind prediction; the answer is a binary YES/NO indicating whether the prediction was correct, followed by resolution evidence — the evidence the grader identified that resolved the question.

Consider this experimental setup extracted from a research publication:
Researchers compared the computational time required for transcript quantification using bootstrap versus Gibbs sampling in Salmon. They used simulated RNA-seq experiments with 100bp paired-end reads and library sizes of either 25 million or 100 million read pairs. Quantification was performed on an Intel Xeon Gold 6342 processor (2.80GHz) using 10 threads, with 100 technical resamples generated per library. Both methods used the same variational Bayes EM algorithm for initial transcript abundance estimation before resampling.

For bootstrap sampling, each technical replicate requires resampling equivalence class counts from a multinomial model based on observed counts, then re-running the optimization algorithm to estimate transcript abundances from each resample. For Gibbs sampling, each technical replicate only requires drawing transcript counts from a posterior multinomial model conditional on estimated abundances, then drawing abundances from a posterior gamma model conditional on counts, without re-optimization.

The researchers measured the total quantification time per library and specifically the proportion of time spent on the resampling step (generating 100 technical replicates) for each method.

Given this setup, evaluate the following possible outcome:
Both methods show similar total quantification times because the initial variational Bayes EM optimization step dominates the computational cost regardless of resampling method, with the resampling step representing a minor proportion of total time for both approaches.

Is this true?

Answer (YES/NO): NO